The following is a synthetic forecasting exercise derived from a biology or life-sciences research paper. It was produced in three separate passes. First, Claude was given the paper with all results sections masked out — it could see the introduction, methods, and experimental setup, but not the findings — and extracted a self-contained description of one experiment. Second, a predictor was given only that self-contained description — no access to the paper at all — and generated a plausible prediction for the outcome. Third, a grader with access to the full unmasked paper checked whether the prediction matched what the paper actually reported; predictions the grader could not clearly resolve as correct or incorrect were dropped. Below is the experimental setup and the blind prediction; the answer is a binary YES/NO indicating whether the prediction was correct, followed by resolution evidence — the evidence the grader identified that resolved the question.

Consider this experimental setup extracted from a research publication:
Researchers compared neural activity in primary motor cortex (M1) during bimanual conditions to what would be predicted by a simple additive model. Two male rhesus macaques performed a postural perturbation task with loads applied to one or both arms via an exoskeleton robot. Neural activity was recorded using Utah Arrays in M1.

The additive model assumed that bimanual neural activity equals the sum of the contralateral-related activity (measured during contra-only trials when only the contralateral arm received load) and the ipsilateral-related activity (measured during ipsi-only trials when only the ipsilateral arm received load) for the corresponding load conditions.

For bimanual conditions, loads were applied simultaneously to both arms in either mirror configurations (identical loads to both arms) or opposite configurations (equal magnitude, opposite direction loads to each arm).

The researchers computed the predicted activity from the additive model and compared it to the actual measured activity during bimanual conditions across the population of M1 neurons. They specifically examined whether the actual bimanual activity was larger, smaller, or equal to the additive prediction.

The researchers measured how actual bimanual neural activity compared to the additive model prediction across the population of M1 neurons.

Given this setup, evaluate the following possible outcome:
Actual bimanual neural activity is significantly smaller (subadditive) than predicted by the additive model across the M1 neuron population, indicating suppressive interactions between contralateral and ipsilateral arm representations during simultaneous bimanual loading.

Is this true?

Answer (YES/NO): YES